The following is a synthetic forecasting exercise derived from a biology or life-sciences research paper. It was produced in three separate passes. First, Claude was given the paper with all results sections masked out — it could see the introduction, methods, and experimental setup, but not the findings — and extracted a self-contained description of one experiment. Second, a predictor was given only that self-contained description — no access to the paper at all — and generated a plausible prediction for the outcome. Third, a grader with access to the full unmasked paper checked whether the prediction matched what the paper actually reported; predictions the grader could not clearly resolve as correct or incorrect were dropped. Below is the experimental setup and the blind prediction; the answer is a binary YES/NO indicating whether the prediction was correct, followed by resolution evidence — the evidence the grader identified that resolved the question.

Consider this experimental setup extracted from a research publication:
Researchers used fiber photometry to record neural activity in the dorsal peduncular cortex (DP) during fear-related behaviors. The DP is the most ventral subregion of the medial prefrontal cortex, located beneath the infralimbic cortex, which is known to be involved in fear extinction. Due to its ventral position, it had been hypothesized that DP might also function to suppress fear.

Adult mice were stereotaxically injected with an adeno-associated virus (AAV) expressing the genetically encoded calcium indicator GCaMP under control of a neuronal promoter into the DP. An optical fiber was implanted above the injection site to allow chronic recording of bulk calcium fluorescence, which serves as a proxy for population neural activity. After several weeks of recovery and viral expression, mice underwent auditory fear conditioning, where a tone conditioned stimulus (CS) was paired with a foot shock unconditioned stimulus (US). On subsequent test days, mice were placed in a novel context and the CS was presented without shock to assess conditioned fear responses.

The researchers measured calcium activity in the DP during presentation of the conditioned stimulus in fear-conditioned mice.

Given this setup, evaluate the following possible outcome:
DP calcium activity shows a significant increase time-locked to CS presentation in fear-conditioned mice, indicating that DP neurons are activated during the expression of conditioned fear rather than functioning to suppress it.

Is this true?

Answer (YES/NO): YES